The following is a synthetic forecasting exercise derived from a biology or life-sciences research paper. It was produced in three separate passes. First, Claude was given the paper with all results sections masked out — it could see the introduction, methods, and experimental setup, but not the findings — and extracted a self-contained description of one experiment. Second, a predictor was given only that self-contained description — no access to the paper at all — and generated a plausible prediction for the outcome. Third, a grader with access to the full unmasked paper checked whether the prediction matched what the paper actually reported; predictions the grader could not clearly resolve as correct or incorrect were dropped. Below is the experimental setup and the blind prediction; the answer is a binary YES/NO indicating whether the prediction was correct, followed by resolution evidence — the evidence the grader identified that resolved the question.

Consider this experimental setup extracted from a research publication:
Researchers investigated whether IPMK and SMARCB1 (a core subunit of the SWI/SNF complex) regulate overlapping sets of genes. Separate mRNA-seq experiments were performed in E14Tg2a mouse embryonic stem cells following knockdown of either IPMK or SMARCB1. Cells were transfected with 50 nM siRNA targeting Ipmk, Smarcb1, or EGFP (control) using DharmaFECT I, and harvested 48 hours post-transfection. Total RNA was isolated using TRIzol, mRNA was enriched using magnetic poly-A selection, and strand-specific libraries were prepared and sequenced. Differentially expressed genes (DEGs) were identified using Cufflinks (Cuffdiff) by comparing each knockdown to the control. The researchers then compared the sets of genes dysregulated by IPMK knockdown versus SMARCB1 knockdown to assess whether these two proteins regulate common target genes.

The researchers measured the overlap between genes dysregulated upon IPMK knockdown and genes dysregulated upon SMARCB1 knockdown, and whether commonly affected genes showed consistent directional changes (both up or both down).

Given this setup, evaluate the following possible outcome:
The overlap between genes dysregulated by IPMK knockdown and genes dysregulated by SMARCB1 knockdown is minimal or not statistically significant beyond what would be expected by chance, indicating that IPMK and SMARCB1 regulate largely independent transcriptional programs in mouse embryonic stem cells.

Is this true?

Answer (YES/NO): NO